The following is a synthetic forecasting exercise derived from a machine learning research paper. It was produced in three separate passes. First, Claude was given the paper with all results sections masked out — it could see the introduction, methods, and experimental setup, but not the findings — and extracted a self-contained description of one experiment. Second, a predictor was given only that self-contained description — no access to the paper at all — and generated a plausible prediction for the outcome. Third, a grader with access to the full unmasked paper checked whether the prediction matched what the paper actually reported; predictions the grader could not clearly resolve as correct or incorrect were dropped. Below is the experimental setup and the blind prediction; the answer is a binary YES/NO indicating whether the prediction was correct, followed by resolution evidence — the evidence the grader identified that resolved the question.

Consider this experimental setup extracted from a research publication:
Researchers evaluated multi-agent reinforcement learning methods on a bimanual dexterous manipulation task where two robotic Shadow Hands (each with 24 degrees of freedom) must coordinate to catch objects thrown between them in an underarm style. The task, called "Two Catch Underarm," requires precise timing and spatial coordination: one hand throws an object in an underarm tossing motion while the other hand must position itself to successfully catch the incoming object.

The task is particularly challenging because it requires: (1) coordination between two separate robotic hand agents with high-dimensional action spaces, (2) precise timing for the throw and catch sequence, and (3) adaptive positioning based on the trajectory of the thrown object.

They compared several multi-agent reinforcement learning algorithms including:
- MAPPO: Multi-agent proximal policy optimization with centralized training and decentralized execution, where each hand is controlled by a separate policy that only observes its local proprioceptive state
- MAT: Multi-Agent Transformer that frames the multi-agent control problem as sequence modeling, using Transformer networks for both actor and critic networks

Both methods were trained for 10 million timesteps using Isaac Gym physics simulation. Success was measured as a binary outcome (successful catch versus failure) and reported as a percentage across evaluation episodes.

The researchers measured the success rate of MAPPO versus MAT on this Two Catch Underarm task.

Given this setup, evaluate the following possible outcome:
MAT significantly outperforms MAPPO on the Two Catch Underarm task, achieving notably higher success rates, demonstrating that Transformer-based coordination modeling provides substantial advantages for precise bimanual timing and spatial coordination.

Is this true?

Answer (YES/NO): NO